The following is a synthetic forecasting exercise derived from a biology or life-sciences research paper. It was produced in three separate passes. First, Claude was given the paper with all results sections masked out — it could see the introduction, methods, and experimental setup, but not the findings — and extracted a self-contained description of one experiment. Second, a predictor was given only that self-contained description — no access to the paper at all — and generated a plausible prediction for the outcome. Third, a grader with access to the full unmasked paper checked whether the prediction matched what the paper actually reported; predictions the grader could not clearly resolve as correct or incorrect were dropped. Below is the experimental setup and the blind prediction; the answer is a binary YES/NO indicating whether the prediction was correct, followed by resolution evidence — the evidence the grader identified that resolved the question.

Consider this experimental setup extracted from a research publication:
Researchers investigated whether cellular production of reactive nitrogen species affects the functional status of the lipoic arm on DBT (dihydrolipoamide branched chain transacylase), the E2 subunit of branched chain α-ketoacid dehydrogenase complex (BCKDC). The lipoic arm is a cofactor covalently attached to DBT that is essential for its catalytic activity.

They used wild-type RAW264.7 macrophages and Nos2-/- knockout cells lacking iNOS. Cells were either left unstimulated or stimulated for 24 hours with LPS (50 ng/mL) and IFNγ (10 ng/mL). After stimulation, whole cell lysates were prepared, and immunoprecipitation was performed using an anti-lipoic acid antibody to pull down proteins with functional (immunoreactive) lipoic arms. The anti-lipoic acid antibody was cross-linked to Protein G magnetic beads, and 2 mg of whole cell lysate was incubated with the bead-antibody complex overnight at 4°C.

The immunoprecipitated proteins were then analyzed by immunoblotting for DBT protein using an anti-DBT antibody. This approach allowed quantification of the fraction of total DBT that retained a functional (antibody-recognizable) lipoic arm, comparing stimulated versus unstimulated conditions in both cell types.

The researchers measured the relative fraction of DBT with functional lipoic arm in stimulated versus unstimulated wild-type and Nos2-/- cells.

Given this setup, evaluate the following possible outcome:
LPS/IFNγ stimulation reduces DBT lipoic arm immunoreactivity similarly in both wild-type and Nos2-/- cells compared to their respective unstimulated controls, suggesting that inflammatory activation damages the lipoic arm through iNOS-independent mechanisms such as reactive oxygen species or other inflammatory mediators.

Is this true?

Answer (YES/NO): NO